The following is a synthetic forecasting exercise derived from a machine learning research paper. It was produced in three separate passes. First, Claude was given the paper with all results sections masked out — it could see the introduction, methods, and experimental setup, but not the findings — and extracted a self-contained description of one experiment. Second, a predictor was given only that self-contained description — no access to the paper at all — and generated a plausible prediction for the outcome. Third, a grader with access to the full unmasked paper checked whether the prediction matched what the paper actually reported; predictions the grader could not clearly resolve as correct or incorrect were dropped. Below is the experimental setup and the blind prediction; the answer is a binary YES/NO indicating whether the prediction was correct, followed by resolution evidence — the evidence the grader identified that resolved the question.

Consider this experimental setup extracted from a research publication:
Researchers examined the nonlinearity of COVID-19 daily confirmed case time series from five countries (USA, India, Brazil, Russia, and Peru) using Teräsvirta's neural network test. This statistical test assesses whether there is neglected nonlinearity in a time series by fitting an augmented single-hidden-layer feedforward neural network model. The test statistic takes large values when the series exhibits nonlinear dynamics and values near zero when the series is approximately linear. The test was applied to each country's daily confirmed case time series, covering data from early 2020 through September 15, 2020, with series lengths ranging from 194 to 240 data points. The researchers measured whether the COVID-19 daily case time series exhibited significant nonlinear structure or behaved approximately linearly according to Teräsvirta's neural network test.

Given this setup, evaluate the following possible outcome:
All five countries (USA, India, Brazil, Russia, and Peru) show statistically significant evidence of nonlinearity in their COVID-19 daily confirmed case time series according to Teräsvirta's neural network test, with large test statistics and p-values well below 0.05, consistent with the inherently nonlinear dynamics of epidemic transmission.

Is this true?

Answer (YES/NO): NO